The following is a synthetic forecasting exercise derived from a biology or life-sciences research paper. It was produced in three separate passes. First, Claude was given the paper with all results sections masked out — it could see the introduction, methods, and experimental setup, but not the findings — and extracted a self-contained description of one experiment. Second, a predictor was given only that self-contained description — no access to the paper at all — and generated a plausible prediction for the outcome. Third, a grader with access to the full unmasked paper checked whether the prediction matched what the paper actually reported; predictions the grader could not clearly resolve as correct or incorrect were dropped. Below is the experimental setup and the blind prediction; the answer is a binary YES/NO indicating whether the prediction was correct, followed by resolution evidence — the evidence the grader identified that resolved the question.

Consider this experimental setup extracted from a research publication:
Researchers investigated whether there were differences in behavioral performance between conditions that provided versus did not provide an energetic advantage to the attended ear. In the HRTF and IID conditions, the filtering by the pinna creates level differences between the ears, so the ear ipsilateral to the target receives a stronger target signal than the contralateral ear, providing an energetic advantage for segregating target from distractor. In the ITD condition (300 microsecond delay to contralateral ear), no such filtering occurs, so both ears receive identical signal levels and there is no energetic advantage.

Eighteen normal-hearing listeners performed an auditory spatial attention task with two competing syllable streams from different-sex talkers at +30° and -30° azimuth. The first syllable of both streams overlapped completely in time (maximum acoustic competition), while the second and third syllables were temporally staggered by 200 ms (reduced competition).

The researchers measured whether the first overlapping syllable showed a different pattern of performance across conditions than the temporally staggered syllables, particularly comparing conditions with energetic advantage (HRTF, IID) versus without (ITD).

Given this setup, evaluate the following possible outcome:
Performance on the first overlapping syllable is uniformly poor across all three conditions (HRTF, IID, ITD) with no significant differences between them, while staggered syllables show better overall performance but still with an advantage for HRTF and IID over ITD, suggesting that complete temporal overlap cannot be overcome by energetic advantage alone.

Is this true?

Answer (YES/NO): NO